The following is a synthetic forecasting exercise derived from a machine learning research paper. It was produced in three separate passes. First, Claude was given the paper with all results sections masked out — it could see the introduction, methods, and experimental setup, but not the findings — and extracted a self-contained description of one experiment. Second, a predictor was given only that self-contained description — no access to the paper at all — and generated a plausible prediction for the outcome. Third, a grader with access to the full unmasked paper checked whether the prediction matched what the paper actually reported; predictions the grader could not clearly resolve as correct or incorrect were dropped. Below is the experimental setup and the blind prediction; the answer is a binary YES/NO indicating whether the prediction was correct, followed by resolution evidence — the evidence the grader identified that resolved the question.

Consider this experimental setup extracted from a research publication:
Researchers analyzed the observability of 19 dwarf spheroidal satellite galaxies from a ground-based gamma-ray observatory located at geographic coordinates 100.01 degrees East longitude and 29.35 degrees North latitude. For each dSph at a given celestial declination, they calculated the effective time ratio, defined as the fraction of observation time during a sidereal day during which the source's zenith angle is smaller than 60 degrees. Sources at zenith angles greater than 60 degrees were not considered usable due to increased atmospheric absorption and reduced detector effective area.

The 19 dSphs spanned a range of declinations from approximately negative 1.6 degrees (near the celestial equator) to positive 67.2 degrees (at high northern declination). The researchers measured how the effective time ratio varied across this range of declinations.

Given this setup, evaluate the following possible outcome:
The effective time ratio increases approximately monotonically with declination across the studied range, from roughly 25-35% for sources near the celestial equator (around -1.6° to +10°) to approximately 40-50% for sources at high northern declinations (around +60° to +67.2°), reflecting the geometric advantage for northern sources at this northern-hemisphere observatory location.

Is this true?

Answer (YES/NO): YES